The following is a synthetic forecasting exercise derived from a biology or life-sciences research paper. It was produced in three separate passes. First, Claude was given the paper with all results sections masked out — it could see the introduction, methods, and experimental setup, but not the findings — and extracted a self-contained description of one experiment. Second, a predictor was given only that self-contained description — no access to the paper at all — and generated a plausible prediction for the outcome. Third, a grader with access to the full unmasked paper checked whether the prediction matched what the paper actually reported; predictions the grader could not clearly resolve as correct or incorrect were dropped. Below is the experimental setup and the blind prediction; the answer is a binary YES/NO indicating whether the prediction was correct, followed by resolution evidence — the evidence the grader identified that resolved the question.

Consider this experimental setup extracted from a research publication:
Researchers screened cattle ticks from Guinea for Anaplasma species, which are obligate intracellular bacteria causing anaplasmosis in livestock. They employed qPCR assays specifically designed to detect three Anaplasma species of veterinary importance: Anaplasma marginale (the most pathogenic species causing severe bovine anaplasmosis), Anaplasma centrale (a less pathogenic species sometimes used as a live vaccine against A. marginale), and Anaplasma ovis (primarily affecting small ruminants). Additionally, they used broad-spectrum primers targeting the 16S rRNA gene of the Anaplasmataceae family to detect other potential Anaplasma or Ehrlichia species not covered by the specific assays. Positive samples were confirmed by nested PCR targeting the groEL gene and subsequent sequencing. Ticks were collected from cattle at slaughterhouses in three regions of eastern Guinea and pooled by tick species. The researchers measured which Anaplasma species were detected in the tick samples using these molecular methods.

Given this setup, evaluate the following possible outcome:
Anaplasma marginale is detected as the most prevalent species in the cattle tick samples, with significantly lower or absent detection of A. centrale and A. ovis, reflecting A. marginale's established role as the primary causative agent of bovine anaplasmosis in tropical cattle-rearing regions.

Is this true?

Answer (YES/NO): YES